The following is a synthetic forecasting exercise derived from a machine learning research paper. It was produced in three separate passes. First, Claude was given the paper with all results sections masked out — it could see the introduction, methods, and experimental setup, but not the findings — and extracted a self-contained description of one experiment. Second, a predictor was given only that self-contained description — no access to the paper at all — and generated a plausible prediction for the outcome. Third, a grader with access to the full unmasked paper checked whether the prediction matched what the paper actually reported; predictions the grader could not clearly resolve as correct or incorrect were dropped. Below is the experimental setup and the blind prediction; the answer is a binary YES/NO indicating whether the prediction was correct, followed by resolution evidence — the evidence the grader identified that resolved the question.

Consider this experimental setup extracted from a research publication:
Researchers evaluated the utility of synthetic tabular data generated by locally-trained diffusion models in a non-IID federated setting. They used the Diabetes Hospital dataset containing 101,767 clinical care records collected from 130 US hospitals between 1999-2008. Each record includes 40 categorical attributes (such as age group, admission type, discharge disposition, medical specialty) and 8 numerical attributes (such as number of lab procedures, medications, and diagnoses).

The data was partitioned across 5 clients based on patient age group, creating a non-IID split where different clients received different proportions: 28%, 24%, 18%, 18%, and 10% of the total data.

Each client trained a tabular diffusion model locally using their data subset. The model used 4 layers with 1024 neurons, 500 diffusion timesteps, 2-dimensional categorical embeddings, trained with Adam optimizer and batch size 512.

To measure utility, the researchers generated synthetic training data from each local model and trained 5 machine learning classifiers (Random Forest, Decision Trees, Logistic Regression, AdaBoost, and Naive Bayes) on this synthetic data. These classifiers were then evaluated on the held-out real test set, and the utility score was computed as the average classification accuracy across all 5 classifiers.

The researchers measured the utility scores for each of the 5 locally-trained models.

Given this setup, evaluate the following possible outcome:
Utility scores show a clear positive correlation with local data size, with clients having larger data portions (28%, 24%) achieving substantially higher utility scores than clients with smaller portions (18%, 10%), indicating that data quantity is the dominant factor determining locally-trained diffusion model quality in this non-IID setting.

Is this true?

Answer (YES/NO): YES